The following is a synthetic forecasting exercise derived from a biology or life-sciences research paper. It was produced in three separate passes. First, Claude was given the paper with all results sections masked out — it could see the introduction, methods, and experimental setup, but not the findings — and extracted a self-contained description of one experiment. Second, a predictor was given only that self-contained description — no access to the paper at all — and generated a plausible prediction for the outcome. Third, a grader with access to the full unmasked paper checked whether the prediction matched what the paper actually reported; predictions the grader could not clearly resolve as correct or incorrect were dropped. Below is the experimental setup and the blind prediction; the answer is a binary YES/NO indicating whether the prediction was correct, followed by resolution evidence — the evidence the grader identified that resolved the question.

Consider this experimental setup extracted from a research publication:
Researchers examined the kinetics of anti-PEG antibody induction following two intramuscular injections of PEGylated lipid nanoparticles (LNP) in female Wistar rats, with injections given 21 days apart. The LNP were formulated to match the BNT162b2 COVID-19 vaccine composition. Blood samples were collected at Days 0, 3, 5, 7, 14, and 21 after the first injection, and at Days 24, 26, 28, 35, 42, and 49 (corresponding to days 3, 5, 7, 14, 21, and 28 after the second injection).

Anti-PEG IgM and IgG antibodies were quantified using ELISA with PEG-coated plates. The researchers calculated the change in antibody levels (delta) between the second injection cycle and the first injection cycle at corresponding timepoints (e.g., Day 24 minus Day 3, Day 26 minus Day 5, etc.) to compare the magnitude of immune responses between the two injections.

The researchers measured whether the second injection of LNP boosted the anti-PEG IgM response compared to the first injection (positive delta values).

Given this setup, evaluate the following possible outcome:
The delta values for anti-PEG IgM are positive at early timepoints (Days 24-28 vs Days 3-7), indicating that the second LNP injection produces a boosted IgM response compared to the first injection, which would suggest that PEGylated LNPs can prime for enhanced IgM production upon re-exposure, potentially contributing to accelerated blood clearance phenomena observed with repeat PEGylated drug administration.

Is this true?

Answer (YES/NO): YES